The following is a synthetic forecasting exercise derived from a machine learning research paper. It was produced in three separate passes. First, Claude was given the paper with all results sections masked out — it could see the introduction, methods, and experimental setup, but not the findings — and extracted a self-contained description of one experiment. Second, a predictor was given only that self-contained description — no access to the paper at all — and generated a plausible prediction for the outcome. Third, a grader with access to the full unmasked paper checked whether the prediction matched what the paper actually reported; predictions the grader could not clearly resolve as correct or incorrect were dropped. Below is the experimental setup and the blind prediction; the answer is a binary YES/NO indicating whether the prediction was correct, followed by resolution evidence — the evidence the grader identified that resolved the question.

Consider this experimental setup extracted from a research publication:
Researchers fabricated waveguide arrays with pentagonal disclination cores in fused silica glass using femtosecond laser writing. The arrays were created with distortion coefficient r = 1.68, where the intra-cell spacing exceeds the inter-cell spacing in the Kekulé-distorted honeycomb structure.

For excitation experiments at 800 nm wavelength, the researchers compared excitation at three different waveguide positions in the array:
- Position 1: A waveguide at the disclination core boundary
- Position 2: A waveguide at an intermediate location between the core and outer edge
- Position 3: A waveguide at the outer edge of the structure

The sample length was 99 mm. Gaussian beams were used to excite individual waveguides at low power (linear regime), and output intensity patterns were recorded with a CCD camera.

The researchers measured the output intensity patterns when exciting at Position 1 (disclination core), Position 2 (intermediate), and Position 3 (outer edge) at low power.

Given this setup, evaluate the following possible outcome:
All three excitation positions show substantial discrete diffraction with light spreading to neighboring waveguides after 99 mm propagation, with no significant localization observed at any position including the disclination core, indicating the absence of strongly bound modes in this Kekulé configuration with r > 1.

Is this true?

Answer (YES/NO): NO